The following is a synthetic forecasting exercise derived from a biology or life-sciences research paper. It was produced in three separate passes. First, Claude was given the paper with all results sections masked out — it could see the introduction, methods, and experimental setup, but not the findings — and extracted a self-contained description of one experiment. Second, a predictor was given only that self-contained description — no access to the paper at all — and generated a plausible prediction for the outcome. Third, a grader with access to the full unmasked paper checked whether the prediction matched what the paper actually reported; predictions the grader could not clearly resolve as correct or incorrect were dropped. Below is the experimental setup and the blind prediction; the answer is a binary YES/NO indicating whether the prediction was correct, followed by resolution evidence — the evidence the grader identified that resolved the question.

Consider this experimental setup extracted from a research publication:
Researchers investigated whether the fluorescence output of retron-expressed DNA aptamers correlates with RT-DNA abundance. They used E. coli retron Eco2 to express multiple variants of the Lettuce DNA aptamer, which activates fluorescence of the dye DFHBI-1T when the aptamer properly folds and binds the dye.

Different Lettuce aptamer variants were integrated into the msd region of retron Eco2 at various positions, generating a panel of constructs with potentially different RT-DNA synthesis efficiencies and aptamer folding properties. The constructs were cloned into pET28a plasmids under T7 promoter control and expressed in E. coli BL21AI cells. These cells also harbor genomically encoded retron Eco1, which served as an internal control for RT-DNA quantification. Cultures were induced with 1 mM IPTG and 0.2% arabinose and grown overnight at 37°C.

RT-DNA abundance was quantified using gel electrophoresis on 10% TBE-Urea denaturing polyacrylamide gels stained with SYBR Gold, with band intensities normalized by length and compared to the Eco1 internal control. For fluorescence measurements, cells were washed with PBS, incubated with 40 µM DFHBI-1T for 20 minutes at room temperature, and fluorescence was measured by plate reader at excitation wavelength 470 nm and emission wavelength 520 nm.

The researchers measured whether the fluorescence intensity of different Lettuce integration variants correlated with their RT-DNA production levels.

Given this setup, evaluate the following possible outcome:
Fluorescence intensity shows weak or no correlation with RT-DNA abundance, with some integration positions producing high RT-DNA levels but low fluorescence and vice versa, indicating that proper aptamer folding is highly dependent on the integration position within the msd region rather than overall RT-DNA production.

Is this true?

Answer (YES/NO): YES